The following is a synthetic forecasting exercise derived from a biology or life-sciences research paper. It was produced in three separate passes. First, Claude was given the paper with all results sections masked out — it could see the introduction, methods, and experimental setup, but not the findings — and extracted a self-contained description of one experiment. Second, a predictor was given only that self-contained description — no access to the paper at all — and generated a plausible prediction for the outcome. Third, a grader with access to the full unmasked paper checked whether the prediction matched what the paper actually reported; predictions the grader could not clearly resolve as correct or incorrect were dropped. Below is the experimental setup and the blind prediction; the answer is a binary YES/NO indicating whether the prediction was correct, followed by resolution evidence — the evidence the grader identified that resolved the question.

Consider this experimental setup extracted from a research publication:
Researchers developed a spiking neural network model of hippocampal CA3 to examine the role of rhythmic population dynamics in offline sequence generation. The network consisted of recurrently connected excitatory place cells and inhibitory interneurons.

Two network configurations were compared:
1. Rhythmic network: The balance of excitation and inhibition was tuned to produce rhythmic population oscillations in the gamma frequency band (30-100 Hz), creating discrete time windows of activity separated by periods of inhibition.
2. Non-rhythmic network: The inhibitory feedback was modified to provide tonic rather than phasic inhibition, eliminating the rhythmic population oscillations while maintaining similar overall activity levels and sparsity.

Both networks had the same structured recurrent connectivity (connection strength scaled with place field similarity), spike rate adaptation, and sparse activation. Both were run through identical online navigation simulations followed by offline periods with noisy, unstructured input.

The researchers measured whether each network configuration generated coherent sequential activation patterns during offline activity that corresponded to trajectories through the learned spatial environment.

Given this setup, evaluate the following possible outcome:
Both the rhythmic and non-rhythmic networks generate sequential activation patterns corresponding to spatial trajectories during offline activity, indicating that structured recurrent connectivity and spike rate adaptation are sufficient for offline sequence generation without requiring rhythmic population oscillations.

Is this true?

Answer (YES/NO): NO